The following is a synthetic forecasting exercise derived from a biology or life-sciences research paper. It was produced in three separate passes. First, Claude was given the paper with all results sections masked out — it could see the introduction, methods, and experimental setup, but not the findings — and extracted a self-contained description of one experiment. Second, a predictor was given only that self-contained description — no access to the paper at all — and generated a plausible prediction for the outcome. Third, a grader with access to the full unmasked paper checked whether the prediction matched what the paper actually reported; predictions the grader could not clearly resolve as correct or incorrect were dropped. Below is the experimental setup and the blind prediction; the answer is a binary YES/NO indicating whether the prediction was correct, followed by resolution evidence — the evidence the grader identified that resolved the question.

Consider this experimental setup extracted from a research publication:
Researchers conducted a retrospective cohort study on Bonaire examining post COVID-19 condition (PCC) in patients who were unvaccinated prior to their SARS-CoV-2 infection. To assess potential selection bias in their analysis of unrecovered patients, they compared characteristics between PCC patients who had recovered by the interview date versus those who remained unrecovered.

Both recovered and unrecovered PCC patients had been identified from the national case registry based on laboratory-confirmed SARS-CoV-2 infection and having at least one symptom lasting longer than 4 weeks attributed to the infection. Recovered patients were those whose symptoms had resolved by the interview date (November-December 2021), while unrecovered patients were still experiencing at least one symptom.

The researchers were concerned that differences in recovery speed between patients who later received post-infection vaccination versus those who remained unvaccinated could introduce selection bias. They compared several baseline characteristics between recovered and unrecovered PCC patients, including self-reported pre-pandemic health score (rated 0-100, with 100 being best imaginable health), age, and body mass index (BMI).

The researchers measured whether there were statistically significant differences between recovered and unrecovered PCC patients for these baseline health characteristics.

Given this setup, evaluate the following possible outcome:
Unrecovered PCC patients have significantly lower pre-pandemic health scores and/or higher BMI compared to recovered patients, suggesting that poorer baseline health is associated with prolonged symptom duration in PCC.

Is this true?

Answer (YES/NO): NO